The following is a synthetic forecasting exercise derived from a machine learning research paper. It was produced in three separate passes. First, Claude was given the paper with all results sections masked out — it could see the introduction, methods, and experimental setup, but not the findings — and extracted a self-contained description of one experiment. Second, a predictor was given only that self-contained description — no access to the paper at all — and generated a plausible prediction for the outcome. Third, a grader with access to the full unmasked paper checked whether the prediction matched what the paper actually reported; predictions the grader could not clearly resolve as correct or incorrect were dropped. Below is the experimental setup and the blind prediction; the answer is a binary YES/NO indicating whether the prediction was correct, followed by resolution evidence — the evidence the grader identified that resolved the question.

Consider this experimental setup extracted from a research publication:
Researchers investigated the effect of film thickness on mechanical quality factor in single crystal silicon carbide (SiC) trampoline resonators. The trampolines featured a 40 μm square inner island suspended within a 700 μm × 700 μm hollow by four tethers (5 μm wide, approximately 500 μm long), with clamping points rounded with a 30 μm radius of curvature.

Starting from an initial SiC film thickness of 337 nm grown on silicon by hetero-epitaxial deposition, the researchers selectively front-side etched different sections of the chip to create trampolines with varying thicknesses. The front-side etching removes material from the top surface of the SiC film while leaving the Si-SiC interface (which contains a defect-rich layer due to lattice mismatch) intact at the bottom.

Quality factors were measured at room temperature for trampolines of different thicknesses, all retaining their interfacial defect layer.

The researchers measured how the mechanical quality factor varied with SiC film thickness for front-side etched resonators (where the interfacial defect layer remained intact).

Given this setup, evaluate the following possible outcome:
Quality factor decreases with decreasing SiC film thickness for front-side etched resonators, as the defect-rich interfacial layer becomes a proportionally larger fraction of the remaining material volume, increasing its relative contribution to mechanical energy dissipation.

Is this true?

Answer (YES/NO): YES